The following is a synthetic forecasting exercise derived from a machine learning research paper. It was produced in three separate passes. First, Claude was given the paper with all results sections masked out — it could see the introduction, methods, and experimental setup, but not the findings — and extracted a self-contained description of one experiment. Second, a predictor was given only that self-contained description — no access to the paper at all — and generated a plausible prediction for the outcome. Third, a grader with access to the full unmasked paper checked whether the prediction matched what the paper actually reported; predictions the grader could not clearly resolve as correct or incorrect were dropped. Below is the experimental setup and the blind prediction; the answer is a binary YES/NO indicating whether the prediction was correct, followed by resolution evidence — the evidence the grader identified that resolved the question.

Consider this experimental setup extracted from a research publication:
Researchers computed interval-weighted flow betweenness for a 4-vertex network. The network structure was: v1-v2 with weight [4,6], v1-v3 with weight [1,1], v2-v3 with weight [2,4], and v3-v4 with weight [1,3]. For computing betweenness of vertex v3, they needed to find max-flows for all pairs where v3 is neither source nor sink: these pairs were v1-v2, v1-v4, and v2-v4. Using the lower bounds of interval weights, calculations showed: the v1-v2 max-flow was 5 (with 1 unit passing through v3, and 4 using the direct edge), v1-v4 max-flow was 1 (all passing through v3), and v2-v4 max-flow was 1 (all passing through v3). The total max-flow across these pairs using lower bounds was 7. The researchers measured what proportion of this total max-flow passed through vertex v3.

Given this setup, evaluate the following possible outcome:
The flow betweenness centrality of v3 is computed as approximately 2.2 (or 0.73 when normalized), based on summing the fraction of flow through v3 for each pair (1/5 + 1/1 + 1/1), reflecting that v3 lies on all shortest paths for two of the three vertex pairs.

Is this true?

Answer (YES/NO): NO